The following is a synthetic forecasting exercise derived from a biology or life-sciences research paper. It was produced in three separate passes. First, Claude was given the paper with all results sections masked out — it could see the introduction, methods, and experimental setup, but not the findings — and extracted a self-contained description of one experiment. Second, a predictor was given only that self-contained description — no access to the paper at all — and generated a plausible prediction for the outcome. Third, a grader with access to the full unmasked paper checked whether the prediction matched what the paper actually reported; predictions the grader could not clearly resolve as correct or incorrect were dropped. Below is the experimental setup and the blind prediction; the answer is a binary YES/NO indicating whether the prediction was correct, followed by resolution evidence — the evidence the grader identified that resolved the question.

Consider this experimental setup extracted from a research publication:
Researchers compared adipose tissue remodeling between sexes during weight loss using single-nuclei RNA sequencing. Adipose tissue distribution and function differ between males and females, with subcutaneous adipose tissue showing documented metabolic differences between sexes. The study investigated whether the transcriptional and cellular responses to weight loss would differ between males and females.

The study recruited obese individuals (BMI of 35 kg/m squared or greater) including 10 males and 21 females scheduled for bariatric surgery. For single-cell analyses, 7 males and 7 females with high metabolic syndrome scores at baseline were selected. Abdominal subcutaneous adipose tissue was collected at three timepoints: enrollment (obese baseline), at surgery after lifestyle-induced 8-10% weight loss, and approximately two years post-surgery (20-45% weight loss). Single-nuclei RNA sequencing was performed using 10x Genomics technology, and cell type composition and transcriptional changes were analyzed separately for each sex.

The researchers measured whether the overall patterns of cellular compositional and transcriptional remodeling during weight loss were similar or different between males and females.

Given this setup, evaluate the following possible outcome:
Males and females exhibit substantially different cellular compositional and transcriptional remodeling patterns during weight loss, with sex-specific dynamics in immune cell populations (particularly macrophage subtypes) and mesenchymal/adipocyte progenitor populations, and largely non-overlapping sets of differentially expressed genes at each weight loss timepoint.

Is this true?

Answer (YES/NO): NO